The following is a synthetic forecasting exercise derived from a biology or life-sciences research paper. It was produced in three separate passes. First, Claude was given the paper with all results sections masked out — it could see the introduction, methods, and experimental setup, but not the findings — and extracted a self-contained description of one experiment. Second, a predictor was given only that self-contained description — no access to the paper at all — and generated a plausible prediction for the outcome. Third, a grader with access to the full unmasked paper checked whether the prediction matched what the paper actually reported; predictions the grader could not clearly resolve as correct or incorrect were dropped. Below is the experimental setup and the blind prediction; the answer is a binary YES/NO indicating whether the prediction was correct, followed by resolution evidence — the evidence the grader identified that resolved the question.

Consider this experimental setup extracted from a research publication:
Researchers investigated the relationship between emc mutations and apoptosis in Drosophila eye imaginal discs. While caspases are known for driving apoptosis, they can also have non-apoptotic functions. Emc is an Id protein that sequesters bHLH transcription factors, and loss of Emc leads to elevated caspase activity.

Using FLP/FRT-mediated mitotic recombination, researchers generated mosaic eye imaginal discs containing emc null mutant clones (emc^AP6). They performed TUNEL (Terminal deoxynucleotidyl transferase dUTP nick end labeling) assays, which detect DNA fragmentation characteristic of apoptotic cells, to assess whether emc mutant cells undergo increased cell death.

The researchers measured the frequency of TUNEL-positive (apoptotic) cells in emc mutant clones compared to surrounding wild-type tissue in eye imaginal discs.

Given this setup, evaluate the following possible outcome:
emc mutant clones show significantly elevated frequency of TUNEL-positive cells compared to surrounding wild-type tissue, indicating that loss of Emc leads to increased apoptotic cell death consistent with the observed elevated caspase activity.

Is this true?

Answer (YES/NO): NO